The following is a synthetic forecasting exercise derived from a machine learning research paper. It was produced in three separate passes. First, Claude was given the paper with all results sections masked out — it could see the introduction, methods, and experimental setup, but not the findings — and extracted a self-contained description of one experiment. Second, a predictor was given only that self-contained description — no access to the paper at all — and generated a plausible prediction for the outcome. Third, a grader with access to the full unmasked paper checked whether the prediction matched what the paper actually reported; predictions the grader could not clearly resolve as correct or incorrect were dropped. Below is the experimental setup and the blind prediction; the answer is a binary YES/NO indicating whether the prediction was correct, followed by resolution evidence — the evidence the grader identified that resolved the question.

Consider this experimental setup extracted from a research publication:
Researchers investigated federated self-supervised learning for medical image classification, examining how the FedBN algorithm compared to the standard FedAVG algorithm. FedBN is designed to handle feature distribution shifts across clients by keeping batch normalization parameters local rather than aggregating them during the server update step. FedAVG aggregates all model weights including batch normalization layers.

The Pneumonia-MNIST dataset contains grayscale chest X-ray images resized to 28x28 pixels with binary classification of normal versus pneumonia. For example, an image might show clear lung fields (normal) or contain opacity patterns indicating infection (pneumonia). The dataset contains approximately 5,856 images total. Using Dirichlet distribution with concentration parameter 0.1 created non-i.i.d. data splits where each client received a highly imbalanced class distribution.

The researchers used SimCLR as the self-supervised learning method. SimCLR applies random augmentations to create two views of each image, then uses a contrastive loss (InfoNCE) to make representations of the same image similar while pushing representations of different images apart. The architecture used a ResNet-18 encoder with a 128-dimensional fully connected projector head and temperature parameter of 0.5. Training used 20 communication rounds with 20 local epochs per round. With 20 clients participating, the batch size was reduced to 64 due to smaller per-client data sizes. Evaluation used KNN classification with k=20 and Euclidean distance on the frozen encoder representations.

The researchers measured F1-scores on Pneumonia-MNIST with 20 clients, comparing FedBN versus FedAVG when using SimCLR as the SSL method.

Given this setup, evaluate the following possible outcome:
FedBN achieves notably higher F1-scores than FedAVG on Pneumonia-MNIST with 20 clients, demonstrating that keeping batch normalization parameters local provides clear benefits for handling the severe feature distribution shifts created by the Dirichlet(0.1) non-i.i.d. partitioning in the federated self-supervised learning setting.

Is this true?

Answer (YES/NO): NO